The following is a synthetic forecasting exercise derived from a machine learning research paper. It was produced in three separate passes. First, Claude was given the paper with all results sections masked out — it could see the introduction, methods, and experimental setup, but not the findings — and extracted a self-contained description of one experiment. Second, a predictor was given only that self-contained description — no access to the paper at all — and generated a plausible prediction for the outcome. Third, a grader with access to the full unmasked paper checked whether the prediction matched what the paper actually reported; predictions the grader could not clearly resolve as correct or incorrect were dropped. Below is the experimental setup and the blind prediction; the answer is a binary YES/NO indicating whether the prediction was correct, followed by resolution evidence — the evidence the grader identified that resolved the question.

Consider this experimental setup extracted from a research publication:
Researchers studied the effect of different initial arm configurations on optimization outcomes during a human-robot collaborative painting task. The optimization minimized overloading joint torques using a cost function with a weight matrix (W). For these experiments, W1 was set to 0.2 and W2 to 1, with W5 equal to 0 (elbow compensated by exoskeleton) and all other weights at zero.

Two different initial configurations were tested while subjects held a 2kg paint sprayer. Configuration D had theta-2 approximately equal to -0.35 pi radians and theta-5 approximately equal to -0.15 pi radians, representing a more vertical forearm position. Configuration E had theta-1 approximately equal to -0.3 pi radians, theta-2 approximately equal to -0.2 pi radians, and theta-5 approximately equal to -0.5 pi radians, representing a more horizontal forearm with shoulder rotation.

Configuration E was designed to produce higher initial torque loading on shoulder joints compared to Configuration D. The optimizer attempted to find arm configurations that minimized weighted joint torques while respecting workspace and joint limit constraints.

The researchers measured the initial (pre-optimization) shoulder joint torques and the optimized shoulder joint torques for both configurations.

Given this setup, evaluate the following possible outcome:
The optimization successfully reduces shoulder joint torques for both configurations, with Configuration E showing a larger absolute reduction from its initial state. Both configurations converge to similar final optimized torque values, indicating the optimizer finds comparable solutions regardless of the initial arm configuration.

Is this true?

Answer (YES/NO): NO